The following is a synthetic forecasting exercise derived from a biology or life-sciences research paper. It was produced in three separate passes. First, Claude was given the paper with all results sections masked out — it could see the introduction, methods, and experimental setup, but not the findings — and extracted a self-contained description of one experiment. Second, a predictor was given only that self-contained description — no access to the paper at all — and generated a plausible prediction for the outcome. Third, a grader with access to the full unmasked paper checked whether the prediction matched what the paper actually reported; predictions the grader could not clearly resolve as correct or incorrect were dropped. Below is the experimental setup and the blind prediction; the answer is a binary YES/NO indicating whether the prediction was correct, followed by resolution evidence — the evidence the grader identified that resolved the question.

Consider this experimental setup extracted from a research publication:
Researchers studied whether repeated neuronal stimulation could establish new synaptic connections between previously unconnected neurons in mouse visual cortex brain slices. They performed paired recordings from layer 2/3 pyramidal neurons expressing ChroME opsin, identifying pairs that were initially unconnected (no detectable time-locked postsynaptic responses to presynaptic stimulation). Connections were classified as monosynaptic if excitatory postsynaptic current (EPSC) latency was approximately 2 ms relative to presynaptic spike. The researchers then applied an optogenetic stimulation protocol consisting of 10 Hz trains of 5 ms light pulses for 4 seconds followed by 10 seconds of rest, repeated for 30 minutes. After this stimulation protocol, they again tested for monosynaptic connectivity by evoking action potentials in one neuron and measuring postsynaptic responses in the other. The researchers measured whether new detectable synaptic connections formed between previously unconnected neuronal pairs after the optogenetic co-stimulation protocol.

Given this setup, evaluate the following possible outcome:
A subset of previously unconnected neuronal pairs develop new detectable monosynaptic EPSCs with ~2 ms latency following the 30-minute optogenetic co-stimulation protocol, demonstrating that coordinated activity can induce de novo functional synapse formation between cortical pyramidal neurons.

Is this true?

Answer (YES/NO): NO